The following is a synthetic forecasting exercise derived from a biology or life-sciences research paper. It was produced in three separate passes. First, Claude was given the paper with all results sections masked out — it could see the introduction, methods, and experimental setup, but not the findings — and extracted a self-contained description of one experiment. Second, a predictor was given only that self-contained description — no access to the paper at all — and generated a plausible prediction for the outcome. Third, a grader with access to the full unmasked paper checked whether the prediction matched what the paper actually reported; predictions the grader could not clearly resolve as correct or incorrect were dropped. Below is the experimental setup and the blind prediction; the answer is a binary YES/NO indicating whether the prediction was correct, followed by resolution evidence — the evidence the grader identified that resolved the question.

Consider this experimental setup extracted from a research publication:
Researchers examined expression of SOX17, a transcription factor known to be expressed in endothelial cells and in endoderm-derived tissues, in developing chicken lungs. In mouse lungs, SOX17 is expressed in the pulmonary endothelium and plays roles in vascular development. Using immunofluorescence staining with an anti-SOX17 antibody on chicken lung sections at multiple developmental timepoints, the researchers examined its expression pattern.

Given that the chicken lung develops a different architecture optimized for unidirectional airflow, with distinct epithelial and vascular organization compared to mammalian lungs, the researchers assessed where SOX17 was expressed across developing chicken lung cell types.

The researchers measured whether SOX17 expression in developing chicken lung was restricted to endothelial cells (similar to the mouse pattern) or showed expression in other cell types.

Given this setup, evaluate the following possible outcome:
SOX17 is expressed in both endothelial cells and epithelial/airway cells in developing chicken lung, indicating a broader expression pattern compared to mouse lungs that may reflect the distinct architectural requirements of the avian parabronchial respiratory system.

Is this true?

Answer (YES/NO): NO